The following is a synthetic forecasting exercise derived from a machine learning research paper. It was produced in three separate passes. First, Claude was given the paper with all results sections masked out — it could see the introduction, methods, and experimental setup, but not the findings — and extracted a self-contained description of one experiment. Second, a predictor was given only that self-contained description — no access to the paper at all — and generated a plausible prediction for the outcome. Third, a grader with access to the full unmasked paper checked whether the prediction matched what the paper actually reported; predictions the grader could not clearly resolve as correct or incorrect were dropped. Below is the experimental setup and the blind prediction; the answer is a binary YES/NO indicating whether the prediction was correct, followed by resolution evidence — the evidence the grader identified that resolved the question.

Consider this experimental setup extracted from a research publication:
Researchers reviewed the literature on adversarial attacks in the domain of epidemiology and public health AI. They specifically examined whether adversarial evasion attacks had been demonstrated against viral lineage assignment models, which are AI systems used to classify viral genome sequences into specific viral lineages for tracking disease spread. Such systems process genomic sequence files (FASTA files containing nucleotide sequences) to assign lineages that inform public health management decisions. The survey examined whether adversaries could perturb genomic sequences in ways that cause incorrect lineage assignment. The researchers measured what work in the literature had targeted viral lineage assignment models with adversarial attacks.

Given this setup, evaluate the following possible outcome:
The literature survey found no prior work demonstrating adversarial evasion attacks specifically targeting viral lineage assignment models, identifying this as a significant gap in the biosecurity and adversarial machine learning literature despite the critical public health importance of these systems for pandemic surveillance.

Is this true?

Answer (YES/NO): NO